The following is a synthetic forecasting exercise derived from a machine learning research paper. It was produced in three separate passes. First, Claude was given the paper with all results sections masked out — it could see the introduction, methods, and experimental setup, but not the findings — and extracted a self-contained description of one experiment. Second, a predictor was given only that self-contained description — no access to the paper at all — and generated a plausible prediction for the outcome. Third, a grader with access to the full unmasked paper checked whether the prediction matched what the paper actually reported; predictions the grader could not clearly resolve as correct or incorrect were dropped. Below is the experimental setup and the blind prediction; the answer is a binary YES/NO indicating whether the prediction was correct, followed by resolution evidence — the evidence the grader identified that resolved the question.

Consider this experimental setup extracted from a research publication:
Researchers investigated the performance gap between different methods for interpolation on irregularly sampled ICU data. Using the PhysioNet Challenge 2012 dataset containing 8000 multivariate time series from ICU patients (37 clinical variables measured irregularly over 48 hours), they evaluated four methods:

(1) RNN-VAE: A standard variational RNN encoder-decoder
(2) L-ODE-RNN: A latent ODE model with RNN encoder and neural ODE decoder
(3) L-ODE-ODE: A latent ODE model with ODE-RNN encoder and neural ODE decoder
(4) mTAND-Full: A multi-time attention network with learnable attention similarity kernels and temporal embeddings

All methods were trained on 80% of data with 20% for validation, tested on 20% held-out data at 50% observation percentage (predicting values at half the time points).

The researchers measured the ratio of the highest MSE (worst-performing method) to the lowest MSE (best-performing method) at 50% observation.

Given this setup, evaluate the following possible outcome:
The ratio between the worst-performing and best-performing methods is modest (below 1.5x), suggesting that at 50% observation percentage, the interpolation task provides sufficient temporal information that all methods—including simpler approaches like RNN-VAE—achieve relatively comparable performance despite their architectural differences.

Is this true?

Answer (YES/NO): NO